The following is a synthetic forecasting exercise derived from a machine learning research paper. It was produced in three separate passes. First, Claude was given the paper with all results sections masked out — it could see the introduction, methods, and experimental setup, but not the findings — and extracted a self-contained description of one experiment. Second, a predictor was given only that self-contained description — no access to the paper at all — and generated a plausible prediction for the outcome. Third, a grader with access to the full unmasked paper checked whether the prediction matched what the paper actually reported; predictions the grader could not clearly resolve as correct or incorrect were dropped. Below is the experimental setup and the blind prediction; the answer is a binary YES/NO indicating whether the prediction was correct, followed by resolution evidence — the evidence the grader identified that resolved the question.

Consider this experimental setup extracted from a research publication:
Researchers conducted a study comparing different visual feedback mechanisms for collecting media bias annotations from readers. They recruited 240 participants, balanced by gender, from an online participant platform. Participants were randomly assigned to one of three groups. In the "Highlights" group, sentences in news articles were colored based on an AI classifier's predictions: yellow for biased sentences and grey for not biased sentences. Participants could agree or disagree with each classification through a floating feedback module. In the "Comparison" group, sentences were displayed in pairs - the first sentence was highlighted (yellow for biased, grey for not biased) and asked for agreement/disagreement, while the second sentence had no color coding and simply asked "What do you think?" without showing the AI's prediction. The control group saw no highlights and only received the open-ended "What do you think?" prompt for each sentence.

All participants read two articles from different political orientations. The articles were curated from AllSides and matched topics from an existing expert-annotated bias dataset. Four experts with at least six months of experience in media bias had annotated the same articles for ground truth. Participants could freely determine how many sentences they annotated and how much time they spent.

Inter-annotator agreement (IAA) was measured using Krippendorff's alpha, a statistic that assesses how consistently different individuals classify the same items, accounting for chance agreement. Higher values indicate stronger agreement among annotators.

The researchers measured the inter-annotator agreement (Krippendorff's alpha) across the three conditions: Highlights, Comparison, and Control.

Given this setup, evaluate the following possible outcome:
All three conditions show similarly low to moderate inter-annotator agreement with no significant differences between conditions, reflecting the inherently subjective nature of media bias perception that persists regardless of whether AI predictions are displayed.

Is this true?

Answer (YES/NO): YES